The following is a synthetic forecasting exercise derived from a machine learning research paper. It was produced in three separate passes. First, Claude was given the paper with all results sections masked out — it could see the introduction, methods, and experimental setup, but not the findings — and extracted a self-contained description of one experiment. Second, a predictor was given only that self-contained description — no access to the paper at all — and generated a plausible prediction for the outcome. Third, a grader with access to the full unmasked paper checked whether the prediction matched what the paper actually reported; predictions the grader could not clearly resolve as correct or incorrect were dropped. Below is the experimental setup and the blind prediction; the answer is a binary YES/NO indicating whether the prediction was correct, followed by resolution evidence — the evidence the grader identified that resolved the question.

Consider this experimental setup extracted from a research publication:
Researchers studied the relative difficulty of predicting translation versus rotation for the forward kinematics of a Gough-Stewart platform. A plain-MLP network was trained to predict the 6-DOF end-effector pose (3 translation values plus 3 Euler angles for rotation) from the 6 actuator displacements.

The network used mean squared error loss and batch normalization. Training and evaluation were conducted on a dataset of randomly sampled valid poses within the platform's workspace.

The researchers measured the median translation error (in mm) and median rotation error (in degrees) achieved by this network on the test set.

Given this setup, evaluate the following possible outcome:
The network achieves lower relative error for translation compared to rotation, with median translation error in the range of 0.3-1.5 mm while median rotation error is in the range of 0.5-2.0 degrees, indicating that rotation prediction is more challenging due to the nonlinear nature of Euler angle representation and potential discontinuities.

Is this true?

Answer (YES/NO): NO